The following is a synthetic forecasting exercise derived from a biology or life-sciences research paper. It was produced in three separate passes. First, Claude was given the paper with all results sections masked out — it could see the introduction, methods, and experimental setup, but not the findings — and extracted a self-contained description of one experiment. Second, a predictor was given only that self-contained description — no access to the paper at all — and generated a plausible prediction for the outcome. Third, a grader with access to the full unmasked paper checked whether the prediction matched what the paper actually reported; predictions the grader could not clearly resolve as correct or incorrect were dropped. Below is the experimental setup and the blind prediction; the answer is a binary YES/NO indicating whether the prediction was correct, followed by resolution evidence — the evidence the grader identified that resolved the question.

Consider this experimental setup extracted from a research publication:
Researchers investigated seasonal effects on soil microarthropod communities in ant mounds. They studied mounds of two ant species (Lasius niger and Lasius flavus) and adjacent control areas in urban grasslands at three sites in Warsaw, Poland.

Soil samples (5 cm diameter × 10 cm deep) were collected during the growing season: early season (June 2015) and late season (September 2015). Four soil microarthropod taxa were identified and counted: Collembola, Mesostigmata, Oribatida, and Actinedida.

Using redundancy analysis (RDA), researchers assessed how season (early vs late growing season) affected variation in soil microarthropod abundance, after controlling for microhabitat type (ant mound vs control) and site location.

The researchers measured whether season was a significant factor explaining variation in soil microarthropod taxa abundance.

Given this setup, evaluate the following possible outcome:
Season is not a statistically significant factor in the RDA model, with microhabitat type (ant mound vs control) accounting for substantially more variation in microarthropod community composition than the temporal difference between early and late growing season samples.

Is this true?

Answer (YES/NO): NO